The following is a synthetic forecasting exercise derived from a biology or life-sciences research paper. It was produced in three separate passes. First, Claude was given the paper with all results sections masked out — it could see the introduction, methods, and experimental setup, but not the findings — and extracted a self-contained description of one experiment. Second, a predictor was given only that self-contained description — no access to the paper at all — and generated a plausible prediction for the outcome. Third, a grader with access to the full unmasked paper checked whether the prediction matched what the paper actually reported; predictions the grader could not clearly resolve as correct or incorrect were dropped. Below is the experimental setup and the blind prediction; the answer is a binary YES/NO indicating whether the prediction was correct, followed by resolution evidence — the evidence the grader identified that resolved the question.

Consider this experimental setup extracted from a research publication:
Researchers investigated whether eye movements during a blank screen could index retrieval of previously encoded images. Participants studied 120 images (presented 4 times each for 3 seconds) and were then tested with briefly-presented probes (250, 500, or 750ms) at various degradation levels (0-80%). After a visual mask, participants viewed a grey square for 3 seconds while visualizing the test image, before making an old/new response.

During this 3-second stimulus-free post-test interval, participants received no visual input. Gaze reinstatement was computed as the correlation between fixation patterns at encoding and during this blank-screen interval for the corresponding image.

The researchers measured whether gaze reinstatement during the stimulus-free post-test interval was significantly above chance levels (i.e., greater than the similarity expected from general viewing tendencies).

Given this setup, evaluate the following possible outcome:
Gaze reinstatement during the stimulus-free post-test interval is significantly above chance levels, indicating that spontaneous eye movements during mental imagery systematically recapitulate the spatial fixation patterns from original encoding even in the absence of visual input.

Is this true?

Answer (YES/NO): YES